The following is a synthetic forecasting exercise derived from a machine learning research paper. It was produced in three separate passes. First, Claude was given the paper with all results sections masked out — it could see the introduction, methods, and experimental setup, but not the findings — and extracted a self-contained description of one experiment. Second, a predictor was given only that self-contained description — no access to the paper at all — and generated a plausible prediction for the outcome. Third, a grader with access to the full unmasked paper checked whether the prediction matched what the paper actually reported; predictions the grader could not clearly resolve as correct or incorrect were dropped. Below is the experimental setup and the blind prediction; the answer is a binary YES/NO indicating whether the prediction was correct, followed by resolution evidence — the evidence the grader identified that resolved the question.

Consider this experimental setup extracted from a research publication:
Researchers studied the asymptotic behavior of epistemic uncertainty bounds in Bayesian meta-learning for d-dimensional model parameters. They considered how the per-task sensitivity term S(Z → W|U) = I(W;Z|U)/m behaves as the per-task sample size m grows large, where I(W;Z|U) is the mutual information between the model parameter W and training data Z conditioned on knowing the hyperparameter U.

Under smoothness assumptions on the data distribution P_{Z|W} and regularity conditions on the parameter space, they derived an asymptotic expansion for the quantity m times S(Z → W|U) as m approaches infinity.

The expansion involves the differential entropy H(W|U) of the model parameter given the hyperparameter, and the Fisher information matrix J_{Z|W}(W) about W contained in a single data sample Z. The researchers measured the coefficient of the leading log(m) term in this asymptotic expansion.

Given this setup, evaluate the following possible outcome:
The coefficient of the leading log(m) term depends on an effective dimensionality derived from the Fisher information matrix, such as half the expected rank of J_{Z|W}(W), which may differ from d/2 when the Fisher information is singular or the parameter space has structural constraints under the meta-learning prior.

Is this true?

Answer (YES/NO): NO